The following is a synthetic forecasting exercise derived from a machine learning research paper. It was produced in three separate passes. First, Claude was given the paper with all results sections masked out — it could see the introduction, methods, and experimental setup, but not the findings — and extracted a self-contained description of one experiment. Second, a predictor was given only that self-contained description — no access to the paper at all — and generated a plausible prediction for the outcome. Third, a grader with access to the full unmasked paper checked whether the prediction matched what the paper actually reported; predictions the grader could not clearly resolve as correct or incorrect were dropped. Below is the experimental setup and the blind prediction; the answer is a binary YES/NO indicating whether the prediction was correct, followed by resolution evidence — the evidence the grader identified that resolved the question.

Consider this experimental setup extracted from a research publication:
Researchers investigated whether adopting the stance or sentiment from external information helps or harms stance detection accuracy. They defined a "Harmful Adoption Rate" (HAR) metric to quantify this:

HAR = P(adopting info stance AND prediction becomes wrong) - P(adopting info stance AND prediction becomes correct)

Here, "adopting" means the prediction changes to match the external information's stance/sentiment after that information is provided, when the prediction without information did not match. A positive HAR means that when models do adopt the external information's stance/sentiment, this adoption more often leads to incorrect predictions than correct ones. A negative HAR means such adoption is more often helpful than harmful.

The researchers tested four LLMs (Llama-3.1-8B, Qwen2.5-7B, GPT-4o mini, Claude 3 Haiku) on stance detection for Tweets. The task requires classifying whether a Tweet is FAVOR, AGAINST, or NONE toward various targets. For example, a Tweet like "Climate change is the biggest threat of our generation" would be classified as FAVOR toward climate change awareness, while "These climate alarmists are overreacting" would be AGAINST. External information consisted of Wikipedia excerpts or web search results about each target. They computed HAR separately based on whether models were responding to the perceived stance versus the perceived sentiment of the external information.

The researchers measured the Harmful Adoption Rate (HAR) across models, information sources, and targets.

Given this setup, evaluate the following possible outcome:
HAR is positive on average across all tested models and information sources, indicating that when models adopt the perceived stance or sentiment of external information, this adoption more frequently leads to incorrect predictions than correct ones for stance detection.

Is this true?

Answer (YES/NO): YES